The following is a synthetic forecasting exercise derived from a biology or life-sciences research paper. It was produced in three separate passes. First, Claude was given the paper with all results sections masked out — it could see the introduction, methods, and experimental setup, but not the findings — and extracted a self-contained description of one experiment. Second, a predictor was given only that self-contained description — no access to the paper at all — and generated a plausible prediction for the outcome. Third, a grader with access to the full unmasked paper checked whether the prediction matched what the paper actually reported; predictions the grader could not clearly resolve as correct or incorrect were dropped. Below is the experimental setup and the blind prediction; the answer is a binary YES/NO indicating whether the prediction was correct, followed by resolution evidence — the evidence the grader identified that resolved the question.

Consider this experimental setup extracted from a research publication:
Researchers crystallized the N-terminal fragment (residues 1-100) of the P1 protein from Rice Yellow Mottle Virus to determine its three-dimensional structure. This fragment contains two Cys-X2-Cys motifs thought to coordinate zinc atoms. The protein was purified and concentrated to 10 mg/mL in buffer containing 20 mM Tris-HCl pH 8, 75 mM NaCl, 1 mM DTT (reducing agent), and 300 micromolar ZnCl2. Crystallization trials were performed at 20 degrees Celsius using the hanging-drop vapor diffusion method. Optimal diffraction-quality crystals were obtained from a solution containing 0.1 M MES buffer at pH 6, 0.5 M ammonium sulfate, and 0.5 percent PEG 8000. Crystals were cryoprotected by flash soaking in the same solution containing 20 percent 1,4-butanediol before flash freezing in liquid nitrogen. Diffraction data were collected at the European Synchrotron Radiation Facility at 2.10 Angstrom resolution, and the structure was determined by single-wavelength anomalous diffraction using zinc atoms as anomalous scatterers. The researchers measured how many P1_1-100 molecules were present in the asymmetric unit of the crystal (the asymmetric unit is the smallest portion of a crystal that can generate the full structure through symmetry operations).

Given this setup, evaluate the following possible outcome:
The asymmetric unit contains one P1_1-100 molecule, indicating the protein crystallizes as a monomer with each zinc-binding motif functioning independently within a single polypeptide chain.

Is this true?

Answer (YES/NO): NO